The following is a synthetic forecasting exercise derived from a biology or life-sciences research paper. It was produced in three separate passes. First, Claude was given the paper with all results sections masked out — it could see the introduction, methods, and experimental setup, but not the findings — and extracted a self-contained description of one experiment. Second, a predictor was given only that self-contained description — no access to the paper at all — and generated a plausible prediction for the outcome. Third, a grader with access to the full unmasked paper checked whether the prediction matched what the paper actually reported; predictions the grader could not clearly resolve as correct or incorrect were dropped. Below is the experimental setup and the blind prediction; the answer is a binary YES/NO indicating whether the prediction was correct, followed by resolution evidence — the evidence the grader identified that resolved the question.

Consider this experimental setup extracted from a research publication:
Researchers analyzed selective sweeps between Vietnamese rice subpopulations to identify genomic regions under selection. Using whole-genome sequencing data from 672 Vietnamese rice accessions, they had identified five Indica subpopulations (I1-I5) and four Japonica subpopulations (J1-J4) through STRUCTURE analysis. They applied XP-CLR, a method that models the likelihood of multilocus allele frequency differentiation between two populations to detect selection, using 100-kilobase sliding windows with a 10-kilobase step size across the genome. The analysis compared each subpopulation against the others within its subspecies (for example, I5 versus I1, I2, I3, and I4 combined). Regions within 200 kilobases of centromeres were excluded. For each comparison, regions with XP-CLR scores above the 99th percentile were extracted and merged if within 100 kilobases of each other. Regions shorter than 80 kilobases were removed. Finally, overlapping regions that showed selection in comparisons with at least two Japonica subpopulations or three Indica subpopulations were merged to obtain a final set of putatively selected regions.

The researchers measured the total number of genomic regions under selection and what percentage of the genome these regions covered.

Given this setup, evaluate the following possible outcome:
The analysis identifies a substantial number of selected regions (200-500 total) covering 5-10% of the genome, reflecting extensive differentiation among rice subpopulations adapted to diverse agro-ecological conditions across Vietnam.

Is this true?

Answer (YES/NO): NO